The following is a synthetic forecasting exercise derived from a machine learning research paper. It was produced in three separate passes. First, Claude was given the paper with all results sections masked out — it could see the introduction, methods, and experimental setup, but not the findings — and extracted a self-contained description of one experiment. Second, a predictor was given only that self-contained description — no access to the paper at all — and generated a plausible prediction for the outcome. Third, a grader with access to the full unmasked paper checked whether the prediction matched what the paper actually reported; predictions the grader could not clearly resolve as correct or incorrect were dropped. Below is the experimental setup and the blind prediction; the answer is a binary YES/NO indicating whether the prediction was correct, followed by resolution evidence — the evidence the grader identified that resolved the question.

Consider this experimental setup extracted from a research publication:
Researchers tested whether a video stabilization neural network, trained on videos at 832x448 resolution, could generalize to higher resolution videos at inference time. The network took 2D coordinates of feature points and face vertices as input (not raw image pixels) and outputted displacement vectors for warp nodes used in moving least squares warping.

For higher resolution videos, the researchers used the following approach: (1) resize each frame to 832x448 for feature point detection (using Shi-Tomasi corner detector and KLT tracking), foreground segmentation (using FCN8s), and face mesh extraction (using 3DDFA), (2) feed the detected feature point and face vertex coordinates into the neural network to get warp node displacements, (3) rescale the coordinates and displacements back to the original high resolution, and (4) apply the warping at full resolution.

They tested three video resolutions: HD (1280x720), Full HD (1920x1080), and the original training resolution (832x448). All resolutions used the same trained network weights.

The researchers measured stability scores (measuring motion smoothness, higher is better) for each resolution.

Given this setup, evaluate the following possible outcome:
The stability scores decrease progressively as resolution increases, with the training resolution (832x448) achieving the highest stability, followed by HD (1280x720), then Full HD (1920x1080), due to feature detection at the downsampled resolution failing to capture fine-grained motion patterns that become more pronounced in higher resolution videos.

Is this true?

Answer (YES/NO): NO